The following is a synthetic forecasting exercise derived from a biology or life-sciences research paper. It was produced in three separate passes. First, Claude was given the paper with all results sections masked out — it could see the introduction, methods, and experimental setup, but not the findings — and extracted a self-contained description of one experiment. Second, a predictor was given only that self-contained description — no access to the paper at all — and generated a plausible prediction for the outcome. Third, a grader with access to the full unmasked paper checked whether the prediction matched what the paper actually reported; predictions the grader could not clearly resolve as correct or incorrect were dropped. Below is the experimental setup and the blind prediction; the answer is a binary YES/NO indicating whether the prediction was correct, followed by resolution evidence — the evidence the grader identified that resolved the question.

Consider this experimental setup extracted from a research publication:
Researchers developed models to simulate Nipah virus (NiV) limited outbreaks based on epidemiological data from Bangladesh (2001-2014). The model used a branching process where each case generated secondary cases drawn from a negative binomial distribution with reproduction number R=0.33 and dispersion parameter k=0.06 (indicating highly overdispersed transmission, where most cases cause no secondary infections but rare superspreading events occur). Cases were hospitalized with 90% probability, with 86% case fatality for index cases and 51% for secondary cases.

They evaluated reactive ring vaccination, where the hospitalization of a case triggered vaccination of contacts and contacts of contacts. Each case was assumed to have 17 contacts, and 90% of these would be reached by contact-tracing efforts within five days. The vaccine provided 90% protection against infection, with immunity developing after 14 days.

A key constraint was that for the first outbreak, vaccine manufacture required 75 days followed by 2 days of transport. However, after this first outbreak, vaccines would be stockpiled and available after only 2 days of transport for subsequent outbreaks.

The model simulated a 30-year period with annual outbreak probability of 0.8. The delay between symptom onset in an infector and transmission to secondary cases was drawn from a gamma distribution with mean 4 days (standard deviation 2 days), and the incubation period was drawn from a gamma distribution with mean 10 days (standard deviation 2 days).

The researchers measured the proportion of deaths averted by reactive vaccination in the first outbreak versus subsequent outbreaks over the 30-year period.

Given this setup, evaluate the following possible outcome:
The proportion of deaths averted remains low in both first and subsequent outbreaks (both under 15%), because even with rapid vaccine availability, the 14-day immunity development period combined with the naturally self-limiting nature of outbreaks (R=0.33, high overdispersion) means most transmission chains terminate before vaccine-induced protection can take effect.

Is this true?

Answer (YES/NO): YES